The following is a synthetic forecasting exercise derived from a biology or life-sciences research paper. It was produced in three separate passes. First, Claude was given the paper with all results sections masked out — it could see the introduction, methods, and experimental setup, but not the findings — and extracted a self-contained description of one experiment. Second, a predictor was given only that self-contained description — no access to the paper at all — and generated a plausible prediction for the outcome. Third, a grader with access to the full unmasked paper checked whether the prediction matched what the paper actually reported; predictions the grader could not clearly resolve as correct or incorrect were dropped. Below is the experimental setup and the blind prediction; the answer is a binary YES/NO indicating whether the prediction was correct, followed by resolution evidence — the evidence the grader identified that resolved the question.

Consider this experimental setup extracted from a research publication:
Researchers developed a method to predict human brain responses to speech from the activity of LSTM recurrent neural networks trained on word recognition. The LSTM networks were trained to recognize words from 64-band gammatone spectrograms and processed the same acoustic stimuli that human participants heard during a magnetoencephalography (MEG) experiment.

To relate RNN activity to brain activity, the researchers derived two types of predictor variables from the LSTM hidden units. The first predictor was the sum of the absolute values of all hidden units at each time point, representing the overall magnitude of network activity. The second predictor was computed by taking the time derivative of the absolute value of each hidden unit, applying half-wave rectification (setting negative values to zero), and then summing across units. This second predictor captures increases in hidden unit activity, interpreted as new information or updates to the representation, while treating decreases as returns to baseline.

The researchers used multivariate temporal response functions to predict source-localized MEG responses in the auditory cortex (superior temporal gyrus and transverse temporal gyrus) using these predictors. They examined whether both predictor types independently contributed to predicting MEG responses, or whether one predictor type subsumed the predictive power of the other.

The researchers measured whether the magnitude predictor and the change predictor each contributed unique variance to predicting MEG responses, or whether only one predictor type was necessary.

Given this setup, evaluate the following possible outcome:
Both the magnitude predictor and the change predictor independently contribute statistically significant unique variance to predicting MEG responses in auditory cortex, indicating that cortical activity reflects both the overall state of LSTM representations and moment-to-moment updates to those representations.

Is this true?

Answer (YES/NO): YES